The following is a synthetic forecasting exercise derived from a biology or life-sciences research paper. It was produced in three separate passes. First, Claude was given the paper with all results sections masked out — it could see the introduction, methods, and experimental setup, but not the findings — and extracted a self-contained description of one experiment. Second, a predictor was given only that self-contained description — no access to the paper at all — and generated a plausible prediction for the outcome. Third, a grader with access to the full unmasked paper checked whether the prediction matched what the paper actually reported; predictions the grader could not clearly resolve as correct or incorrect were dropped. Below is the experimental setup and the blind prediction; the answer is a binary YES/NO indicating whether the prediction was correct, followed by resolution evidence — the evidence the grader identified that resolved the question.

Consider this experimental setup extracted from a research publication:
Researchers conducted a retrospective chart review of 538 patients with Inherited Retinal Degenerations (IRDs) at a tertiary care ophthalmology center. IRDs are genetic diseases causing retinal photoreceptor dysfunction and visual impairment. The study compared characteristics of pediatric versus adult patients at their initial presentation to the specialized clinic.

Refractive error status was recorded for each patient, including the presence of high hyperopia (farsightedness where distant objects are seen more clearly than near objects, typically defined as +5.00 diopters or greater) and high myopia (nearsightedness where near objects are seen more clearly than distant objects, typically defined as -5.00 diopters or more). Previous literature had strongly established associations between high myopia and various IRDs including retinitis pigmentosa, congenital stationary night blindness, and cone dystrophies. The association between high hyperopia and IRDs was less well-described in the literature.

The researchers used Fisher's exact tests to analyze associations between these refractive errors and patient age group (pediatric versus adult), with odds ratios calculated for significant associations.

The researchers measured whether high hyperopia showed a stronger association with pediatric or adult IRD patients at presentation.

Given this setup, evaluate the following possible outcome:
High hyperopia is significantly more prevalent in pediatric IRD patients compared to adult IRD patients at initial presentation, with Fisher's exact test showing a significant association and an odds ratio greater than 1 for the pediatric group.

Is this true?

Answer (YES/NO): YES